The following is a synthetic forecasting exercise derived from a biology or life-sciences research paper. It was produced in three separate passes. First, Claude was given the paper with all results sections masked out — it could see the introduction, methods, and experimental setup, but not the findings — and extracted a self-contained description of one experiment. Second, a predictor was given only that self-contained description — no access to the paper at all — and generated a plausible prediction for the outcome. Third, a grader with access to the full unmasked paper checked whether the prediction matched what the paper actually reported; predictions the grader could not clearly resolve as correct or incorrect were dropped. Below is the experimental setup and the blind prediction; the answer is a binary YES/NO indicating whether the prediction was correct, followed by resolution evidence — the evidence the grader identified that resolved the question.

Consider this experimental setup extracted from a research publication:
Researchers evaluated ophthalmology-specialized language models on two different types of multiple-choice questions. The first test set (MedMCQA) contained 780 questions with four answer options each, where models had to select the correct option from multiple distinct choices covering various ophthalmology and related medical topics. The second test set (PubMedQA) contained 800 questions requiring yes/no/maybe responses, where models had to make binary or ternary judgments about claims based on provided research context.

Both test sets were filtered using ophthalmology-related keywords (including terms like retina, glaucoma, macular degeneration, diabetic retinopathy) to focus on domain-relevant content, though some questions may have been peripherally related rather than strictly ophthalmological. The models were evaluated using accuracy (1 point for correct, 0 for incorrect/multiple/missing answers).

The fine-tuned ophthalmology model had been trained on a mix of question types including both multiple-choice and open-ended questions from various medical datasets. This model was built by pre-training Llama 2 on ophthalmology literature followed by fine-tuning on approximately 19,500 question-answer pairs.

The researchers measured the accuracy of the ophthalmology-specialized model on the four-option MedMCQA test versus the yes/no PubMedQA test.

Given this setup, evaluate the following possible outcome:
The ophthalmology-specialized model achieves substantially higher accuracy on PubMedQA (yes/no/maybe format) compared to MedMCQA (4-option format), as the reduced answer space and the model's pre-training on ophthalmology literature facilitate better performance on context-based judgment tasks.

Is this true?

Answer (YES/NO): YES